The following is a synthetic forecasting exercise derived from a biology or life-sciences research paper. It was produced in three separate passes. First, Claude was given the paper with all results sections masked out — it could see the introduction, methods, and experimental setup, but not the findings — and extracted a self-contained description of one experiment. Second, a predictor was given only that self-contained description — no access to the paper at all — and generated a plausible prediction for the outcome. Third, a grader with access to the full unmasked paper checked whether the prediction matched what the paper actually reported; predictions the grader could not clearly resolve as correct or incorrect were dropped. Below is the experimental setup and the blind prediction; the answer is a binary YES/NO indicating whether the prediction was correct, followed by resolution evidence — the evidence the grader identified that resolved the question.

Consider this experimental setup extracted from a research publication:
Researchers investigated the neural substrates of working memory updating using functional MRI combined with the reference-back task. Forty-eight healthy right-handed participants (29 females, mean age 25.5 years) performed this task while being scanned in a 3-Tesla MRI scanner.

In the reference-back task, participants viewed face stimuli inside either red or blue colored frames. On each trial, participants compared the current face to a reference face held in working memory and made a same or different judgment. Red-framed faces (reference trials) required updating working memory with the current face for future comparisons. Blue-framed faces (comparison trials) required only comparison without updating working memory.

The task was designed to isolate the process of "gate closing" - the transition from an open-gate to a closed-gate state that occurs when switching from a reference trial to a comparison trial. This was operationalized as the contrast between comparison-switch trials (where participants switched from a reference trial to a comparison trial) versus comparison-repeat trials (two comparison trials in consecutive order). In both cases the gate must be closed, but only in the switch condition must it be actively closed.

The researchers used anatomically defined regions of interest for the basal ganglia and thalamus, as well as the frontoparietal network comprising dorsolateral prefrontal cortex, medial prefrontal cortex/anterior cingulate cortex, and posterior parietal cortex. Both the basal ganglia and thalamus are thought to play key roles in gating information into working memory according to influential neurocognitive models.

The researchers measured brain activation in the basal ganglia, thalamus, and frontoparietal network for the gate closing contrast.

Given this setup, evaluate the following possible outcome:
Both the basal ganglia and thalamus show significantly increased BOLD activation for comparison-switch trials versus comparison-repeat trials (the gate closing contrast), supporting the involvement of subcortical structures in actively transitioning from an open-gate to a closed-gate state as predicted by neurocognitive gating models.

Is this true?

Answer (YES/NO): NO